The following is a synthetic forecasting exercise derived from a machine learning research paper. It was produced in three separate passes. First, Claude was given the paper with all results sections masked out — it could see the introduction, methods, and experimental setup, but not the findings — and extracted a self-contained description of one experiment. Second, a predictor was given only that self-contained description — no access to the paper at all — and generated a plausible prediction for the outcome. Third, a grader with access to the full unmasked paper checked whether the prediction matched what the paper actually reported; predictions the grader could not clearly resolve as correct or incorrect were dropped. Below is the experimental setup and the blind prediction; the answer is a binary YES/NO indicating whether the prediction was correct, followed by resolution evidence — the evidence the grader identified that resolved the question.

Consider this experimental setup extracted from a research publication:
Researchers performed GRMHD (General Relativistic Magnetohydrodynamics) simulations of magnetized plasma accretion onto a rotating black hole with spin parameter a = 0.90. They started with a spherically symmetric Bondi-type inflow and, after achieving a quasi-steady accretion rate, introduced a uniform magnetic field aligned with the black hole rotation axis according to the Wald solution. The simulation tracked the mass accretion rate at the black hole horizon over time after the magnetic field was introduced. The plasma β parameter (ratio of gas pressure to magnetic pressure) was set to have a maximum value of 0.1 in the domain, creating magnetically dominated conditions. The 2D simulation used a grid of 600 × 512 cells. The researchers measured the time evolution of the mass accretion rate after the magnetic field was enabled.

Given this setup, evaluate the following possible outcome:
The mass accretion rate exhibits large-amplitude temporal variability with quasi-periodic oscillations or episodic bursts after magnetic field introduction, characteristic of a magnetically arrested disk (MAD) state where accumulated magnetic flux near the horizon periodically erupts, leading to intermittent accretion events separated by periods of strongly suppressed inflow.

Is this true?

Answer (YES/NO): NO